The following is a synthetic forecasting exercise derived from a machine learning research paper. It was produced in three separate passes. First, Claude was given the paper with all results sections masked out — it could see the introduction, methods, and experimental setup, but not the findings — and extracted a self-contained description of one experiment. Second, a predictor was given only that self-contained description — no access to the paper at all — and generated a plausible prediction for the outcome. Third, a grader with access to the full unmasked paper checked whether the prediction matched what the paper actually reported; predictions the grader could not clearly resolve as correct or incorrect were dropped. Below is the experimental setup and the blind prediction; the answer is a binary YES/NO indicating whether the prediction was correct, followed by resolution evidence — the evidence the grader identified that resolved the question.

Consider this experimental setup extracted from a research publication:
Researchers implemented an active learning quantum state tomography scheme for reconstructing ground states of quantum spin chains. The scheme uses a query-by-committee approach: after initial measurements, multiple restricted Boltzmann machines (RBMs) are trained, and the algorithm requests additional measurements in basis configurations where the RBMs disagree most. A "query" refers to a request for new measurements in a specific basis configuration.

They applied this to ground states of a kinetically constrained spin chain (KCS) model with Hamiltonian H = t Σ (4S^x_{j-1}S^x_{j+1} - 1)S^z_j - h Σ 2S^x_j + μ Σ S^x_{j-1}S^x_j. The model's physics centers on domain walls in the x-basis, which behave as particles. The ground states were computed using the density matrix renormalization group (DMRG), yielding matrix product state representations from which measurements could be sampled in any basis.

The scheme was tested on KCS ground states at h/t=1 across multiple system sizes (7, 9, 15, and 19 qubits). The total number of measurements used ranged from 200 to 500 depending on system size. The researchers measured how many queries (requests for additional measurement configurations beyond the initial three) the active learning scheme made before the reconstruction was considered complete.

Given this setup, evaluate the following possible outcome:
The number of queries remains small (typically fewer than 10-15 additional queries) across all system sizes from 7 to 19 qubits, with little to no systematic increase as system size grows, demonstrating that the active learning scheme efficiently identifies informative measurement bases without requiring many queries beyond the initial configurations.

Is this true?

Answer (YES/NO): YES